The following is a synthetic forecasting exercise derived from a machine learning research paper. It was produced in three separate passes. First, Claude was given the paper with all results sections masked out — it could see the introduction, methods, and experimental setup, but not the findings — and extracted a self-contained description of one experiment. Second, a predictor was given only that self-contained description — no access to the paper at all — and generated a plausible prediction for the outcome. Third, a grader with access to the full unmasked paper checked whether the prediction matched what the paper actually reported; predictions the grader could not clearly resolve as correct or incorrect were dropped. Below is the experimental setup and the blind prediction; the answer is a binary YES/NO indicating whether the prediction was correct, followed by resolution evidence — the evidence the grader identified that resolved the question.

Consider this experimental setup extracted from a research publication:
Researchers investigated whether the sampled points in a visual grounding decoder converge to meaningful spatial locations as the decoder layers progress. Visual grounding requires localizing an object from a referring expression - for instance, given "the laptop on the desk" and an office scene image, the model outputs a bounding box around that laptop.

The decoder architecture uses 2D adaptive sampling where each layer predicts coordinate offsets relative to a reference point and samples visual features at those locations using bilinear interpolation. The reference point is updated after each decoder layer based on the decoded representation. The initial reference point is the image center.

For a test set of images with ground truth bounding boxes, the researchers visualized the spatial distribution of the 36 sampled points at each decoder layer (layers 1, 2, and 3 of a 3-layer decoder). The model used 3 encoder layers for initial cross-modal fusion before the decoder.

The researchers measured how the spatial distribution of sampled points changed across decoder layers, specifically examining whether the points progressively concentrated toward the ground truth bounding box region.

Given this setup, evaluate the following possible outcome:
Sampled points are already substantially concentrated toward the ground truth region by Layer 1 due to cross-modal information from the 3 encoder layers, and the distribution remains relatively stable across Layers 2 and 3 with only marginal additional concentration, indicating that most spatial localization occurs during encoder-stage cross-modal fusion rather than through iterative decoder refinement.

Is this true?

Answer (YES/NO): NO